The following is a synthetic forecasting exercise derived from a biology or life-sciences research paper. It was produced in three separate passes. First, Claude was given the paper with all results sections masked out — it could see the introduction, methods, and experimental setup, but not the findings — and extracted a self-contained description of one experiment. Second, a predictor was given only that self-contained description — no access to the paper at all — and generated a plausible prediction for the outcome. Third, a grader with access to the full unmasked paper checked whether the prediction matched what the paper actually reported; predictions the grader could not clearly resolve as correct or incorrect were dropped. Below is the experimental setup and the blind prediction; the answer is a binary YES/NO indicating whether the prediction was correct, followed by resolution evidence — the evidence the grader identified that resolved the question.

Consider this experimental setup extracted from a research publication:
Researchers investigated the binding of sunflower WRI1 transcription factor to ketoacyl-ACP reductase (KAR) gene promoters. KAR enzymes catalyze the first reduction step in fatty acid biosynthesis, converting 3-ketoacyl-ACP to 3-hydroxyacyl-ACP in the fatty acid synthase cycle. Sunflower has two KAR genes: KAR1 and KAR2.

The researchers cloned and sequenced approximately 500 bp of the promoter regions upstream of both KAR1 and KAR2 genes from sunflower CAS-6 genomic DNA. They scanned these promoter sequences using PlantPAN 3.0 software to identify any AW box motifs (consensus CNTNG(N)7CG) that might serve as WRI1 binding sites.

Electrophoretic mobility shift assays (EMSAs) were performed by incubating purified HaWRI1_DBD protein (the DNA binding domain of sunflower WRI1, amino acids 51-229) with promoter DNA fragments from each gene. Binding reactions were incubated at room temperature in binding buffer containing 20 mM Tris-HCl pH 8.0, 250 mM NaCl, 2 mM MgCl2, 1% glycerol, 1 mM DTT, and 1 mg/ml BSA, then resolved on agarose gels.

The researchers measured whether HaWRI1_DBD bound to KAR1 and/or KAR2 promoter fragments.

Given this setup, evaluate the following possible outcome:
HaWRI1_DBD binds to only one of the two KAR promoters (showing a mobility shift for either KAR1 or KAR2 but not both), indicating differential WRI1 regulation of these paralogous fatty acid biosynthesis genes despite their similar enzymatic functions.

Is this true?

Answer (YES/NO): NO